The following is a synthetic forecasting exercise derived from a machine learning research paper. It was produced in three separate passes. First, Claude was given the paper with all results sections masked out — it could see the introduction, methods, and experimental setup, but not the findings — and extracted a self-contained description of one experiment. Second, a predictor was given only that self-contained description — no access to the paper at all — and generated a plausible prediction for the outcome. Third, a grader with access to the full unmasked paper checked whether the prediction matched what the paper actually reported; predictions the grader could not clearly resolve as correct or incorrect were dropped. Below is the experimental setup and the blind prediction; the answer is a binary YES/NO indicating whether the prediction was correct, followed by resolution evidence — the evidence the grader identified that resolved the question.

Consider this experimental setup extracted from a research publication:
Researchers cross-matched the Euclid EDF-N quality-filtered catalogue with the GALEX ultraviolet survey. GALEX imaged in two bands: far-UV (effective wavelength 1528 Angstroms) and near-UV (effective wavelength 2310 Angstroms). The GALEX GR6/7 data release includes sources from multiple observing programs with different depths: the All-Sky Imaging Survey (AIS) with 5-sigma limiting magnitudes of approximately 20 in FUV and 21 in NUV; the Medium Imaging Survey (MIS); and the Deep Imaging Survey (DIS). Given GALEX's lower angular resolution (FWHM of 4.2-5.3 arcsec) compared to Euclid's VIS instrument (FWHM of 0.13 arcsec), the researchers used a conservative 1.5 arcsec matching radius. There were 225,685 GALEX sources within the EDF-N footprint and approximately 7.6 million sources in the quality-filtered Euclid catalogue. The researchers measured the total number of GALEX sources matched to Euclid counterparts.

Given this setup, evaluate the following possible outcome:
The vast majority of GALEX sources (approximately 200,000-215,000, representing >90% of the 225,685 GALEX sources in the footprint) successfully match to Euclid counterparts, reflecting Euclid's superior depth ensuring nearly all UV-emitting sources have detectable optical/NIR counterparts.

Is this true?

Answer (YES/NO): NO